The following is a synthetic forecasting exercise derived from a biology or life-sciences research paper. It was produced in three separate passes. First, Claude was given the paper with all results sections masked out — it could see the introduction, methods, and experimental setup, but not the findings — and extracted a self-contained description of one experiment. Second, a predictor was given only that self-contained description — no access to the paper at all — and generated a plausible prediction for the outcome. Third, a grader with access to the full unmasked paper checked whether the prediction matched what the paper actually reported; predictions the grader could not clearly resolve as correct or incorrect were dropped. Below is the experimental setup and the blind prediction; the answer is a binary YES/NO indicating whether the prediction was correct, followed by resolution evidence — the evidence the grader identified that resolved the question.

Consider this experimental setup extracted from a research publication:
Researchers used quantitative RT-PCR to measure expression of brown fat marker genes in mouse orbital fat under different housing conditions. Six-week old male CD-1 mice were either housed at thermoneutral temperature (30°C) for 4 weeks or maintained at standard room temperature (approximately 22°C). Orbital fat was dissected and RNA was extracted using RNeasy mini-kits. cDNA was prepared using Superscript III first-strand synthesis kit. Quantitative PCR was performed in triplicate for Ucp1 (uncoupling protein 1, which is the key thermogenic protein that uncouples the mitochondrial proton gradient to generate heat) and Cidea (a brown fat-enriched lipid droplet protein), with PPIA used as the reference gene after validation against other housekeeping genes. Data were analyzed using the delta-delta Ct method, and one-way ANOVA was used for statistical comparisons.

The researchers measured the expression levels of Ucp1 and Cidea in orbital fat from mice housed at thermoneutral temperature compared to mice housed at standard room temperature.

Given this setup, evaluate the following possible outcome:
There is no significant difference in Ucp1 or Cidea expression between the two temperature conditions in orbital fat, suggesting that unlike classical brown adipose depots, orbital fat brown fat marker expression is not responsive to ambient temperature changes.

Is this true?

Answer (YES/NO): NO